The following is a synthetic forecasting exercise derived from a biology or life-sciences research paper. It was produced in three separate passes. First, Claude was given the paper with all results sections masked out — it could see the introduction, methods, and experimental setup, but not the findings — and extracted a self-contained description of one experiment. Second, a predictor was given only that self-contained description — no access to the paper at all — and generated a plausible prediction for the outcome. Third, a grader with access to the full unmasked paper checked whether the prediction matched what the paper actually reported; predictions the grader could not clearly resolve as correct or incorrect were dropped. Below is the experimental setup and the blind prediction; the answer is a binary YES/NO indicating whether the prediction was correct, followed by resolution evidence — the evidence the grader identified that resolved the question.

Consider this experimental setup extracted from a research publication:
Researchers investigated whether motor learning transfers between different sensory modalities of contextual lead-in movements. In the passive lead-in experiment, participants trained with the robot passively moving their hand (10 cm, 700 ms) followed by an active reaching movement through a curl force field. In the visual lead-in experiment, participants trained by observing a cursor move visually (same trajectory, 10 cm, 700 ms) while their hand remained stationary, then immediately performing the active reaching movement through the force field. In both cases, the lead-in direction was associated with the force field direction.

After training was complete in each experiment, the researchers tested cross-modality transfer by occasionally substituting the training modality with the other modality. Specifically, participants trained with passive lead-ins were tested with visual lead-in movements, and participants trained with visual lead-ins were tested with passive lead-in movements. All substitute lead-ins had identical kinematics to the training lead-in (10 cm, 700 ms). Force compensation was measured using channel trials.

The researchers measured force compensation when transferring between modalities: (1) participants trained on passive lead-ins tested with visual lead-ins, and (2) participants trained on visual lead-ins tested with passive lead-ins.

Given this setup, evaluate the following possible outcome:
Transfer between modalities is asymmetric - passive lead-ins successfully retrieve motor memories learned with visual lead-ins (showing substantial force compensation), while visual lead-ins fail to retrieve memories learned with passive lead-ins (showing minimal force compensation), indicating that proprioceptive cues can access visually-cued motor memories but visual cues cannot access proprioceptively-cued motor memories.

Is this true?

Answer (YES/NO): NO